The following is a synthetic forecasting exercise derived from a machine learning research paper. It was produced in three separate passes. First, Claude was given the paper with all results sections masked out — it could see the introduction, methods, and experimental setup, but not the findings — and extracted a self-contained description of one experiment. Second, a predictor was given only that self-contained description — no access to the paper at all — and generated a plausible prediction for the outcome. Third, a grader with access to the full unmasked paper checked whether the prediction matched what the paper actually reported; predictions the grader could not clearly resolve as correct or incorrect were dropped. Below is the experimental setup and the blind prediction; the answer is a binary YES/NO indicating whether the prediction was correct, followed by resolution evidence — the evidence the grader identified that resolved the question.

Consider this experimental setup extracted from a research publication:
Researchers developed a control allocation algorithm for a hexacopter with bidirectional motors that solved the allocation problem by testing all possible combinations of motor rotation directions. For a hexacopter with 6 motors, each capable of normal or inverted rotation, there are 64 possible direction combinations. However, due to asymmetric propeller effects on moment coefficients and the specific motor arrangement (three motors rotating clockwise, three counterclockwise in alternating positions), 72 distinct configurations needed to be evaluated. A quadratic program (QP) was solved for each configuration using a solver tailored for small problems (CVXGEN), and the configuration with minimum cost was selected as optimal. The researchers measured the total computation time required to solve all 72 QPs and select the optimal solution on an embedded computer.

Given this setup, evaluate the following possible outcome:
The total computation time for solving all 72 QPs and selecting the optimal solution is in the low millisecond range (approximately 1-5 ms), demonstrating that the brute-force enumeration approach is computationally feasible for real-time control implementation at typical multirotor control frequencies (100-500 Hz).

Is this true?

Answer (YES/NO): NO